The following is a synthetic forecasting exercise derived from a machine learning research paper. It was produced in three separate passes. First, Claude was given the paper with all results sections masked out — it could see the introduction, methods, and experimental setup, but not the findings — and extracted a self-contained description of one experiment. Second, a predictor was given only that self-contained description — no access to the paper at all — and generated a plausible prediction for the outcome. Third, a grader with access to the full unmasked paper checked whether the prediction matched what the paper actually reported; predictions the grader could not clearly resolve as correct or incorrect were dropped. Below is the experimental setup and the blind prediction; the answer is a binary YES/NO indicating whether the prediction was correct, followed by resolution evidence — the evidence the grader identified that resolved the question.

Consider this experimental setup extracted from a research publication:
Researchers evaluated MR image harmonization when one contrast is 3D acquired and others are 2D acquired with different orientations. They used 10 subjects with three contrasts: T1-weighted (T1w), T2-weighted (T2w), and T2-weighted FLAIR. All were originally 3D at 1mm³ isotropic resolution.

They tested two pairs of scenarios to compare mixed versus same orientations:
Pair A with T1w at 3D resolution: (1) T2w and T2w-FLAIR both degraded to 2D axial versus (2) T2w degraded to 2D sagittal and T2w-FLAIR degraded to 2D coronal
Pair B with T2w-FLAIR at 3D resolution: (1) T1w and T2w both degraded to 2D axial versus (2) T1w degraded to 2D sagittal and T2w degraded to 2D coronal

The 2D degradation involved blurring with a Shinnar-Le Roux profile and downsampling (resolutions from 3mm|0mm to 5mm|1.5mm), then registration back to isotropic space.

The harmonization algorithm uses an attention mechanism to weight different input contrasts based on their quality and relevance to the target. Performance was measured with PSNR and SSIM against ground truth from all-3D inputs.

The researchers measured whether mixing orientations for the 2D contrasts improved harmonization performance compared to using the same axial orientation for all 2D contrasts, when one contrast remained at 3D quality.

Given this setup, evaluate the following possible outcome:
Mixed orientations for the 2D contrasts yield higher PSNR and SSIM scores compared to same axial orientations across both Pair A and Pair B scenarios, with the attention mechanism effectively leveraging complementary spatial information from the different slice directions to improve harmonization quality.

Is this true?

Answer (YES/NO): NO